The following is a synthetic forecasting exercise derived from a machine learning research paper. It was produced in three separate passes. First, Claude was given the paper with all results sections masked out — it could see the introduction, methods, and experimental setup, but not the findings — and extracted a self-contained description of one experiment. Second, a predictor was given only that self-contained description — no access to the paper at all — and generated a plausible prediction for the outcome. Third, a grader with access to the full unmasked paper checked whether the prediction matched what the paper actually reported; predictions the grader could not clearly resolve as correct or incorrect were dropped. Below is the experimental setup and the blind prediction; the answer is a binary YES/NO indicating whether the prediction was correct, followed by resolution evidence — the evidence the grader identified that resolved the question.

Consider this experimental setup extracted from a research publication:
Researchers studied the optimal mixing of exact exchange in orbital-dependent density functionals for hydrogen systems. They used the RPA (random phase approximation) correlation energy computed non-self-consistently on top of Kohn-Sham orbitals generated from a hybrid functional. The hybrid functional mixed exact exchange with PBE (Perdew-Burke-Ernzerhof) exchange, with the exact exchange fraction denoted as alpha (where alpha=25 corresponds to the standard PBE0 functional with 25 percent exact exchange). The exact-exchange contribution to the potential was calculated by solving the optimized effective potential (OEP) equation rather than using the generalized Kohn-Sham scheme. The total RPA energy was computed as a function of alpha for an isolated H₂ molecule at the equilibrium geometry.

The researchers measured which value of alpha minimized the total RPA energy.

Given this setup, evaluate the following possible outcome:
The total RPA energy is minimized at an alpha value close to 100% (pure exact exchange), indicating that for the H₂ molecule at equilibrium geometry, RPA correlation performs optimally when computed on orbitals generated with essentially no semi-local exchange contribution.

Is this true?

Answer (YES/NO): NO